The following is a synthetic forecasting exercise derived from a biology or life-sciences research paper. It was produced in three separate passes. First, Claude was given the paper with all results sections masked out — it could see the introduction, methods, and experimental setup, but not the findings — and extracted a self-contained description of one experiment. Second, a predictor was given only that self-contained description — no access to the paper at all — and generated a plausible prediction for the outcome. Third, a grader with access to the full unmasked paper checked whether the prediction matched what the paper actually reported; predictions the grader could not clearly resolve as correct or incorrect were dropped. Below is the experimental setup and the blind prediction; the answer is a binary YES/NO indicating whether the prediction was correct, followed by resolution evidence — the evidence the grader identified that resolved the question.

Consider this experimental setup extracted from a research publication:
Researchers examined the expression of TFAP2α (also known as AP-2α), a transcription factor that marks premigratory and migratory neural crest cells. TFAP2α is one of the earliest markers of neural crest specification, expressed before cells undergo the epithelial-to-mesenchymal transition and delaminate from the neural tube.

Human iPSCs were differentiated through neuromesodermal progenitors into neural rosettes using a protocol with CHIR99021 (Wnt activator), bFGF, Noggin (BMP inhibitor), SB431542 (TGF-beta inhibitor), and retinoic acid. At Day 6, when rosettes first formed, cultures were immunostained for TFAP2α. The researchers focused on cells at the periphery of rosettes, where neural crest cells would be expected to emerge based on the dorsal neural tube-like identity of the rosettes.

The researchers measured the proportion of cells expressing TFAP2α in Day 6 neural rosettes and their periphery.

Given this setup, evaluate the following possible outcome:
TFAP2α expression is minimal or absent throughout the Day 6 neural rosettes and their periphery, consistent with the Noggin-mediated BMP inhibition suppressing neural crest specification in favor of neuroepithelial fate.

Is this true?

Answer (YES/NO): NO